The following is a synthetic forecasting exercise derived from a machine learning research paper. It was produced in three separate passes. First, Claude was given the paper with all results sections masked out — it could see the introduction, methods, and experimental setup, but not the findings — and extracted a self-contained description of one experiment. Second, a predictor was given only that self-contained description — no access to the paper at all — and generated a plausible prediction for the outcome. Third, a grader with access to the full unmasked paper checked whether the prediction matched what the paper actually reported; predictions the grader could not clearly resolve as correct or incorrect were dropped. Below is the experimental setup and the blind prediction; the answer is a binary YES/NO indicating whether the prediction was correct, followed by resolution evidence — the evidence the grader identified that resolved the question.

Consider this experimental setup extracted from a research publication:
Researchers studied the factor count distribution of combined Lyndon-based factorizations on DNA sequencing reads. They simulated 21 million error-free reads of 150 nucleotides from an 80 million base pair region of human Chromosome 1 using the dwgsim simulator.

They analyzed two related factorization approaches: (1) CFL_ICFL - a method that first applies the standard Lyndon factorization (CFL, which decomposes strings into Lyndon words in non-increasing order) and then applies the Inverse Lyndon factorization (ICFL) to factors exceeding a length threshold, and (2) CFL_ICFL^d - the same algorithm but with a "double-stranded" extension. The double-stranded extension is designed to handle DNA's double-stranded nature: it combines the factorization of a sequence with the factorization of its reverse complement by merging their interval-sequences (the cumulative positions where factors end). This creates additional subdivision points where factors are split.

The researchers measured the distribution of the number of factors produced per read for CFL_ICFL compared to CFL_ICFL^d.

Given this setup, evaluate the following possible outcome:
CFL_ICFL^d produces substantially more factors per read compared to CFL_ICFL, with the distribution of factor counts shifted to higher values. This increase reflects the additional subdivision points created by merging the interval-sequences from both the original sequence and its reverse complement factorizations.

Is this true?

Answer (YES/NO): YES